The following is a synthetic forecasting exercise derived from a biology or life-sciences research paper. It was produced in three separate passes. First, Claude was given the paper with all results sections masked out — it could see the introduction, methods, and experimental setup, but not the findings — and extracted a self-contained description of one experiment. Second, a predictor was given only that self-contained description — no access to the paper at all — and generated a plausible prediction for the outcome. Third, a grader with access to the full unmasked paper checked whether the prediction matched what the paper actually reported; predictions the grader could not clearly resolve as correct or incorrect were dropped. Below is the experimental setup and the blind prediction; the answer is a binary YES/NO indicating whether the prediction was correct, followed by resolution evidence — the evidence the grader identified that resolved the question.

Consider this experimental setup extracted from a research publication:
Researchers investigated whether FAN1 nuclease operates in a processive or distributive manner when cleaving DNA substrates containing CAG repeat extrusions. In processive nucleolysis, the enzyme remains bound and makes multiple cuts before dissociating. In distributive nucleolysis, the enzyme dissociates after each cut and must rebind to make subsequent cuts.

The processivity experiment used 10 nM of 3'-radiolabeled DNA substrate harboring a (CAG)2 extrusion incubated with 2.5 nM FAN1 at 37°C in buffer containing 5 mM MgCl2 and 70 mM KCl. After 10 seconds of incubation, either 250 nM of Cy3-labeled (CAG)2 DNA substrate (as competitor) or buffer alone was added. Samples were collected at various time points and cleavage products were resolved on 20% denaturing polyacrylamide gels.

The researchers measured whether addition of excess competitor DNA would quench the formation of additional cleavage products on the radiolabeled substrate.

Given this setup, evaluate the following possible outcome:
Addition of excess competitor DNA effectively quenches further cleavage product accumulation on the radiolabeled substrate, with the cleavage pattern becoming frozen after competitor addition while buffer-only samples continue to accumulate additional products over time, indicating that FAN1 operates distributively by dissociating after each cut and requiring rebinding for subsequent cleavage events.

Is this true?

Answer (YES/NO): YES